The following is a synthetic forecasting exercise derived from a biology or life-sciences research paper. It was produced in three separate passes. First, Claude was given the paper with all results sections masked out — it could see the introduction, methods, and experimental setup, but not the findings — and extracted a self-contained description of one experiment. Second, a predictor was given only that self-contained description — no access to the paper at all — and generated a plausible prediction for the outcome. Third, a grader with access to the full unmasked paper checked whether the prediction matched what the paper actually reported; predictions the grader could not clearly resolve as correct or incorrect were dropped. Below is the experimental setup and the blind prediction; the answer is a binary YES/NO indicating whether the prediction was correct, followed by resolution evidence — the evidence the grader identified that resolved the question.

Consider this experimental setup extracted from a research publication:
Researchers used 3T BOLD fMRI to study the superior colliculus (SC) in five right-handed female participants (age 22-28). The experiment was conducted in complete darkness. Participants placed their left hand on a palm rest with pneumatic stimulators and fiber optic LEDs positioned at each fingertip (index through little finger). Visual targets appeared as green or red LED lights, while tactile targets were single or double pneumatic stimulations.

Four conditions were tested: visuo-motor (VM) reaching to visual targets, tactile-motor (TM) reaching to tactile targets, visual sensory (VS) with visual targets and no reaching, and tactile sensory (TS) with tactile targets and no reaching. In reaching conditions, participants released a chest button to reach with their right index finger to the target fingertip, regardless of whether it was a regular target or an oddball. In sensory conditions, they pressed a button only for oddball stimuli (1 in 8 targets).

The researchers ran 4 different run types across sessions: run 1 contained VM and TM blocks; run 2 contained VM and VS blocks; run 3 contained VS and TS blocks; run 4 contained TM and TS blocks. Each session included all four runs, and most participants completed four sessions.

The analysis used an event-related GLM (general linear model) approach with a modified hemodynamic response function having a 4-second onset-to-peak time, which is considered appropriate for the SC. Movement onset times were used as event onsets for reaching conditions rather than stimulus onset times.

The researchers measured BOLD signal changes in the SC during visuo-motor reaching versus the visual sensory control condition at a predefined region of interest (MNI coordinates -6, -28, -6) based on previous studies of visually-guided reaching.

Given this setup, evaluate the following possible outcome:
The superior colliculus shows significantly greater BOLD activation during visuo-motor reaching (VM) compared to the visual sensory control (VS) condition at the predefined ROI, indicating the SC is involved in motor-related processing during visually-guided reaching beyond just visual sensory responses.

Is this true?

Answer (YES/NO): YES